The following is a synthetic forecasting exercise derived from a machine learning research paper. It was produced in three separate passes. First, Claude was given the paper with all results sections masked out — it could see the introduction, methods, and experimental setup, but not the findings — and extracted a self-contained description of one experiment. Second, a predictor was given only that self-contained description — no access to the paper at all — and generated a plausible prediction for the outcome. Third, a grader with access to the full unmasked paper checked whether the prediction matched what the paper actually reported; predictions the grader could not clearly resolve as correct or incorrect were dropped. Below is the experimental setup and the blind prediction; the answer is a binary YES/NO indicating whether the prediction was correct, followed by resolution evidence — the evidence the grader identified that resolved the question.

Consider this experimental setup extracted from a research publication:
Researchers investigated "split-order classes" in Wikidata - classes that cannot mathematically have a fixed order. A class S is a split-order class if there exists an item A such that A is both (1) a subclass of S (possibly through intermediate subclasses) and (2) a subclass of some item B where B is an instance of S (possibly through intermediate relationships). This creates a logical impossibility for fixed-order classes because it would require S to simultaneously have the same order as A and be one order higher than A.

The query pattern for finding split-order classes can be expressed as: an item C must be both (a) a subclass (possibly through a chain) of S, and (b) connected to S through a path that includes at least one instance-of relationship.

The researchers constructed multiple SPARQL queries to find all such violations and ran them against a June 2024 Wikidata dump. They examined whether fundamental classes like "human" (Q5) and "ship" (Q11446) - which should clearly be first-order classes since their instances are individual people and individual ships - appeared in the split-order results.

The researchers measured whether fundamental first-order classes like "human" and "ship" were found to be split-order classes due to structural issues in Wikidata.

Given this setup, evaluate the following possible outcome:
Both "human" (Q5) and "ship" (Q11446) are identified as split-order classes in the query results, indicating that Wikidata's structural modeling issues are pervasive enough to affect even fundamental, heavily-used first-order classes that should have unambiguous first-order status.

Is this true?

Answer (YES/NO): YES